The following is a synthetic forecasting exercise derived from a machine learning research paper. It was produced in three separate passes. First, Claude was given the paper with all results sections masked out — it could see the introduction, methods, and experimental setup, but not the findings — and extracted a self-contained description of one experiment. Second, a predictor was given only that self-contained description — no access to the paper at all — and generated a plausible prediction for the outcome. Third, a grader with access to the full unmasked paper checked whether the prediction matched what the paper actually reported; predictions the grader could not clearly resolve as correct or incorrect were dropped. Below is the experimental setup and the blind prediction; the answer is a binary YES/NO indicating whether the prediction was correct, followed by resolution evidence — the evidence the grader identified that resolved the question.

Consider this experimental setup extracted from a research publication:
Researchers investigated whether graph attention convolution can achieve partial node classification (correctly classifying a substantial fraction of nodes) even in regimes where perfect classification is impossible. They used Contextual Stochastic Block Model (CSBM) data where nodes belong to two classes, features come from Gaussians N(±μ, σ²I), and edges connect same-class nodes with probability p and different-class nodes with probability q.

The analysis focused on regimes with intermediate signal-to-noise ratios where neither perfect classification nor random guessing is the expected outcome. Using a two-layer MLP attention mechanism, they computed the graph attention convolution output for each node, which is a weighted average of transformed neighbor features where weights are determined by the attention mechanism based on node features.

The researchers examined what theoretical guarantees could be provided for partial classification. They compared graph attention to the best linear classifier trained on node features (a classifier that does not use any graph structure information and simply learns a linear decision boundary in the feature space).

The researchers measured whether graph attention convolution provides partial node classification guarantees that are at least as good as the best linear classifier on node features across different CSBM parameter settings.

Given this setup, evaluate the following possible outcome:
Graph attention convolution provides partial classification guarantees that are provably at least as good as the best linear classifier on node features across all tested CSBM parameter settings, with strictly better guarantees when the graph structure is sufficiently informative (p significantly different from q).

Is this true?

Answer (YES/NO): YES